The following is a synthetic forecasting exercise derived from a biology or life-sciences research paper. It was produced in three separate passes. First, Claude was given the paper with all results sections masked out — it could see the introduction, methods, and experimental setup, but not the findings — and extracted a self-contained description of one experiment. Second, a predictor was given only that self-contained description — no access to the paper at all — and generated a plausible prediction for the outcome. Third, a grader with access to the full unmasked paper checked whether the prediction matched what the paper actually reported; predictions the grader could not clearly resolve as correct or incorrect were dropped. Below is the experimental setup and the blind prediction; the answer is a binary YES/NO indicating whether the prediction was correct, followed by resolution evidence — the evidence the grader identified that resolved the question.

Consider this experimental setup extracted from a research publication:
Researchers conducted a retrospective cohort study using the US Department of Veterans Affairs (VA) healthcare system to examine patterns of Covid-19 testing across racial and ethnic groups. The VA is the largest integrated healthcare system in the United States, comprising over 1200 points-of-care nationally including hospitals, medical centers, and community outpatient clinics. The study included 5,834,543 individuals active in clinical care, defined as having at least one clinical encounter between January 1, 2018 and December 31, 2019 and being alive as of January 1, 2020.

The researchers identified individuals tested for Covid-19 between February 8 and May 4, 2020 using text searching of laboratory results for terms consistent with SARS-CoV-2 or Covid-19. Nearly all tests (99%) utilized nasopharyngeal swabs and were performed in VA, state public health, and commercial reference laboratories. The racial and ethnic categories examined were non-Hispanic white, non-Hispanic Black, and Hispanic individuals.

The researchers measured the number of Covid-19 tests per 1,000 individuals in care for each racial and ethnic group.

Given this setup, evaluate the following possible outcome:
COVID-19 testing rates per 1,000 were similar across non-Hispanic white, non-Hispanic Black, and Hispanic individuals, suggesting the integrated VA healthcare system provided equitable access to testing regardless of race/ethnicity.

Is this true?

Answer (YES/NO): NO